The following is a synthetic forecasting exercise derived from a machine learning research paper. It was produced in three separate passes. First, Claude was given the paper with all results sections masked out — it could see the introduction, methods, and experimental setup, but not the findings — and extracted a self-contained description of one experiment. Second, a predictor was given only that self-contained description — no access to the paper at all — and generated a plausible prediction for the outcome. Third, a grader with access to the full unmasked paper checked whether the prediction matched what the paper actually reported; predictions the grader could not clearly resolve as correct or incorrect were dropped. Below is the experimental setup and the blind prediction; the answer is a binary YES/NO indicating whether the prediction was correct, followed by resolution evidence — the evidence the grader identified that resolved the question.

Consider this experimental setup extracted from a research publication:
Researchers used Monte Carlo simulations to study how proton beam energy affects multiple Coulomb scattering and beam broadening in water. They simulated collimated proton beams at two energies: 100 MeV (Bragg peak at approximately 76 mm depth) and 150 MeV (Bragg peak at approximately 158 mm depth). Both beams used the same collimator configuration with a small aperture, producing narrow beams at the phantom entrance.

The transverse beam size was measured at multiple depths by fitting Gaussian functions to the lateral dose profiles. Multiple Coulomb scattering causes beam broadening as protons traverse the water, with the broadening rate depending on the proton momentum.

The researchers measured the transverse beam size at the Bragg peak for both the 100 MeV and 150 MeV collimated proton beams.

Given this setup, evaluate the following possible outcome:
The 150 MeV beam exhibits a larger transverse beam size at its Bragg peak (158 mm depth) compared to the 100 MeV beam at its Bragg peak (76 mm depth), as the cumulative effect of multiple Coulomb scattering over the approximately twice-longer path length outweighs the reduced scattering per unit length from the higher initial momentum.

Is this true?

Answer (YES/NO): YES